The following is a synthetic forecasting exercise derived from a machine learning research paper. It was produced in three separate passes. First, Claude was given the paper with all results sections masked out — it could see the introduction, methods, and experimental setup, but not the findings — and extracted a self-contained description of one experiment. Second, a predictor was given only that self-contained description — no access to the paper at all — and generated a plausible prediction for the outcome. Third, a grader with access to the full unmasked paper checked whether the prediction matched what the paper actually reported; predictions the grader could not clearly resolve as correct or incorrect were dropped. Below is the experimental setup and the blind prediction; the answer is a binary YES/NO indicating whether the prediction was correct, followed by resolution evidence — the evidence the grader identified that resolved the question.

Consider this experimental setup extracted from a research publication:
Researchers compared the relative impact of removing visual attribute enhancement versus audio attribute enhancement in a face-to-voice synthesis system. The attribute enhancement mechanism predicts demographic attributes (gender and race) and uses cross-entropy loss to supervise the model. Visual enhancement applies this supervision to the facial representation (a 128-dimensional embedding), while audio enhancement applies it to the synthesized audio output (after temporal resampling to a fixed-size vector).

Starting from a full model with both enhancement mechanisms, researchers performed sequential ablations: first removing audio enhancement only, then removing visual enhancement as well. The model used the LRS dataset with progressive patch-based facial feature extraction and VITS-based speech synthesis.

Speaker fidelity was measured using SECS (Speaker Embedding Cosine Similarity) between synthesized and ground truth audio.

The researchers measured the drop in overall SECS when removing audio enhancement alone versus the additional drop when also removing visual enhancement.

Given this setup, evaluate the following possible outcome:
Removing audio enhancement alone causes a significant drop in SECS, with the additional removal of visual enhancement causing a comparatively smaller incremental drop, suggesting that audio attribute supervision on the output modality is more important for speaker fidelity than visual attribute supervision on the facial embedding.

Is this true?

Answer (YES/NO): NO